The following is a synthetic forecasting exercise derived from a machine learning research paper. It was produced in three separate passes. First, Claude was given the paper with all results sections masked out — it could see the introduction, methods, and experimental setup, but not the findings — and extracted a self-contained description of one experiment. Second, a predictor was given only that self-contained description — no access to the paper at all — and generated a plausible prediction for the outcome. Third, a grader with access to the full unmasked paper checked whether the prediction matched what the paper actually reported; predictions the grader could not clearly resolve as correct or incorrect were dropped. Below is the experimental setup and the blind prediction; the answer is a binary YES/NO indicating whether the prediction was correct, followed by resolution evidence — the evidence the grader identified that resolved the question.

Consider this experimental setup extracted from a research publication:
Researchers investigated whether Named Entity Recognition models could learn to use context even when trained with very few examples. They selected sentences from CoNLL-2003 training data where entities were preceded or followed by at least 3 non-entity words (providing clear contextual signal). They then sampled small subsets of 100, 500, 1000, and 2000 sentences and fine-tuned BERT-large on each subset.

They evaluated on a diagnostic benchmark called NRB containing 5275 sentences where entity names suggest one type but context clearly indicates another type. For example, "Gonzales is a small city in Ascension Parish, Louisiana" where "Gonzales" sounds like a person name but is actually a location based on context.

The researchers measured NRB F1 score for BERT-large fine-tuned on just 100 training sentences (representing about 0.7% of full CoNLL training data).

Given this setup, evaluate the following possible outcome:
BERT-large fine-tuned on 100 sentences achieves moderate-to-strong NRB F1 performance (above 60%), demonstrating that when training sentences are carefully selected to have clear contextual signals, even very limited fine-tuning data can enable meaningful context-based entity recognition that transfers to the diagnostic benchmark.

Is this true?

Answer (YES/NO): NO